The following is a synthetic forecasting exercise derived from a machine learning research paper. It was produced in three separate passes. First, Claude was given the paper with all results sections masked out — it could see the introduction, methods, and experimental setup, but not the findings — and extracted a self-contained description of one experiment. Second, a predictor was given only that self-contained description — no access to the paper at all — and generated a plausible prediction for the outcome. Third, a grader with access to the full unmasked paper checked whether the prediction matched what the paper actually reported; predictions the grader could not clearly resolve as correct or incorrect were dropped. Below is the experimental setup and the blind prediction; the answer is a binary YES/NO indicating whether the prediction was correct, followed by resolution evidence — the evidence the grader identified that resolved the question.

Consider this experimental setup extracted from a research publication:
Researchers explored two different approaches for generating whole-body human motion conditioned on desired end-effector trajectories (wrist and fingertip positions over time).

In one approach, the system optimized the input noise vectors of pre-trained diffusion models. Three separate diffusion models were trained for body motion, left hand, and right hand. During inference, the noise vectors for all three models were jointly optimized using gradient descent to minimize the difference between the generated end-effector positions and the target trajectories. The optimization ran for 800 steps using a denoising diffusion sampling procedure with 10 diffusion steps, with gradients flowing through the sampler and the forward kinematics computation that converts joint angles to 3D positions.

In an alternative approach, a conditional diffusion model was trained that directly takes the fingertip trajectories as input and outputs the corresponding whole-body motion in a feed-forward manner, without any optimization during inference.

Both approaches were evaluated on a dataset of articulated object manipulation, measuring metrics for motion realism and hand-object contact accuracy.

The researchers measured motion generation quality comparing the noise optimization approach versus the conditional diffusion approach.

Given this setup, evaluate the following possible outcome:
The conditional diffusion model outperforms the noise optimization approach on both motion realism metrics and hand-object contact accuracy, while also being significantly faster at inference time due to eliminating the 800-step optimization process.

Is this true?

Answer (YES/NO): NO